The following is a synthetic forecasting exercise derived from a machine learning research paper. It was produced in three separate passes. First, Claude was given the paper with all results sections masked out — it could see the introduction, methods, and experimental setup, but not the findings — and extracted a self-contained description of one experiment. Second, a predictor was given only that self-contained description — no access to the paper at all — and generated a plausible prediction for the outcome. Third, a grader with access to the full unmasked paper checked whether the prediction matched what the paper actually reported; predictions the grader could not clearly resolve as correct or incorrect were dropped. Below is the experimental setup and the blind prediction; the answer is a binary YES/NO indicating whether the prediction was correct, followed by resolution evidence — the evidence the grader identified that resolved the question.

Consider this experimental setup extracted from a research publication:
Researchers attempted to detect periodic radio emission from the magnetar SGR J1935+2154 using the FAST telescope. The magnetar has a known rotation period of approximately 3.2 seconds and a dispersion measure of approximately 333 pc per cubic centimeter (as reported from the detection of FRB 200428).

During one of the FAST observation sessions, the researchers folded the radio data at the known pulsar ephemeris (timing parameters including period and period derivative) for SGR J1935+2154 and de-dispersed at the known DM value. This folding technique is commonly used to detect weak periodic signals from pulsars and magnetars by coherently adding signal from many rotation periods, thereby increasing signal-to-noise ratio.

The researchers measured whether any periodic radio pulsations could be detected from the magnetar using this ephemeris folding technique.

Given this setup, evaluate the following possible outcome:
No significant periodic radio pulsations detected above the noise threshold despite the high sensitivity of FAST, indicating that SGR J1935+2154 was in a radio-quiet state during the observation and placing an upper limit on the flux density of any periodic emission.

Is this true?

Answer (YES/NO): YES